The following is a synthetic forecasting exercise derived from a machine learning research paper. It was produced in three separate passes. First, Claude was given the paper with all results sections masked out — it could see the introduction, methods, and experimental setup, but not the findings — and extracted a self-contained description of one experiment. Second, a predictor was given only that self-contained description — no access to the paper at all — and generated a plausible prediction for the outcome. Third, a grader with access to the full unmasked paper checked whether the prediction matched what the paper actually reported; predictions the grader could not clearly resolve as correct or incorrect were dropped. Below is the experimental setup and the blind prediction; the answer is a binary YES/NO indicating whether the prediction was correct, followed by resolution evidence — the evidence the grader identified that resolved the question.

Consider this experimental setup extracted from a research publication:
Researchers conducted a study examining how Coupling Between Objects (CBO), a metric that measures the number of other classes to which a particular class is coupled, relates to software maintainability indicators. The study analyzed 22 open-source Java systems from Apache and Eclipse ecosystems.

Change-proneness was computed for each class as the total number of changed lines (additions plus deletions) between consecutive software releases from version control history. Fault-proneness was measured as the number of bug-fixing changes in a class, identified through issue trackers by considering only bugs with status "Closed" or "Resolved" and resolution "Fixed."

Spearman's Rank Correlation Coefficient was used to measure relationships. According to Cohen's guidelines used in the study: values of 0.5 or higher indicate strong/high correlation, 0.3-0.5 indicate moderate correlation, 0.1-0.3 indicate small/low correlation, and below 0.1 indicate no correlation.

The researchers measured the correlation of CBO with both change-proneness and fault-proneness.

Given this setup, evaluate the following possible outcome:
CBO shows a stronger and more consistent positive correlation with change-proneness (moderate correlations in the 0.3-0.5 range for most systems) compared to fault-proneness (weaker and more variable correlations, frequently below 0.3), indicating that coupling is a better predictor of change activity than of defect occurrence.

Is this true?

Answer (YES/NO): NO